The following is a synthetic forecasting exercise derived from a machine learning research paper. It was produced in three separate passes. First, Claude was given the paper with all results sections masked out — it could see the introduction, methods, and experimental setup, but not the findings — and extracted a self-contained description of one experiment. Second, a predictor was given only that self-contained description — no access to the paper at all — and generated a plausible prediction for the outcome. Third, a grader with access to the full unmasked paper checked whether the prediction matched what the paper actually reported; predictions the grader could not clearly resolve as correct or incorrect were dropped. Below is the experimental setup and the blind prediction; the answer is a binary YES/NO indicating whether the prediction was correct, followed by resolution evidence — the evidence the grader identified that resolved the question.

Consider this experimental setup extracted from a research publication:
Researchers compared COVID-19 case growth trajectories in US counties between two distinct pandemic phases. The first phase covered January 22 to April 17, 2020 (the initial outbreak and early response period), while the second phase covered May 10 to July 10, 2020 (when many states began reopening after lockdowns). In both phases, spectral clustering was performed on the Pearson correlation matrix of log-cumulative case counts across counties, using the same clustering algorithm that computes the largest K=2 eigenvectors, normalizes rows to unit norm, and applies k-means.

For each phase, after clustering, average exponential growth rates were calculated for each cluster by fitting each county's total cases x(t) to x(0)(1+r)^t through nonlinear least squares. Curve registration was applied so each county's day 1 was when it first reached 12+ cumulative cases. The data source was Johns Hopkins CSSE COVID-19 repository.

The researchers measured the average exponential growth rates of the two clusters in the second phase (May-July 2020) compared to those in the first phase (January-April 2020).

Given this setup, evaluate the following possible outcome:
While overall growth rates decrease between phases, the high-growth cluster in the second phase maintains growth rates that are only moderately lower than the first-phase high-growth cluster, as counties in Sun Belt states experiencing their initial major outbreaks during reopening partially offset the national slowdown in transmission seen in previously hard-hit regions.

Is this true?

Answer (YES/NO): NO